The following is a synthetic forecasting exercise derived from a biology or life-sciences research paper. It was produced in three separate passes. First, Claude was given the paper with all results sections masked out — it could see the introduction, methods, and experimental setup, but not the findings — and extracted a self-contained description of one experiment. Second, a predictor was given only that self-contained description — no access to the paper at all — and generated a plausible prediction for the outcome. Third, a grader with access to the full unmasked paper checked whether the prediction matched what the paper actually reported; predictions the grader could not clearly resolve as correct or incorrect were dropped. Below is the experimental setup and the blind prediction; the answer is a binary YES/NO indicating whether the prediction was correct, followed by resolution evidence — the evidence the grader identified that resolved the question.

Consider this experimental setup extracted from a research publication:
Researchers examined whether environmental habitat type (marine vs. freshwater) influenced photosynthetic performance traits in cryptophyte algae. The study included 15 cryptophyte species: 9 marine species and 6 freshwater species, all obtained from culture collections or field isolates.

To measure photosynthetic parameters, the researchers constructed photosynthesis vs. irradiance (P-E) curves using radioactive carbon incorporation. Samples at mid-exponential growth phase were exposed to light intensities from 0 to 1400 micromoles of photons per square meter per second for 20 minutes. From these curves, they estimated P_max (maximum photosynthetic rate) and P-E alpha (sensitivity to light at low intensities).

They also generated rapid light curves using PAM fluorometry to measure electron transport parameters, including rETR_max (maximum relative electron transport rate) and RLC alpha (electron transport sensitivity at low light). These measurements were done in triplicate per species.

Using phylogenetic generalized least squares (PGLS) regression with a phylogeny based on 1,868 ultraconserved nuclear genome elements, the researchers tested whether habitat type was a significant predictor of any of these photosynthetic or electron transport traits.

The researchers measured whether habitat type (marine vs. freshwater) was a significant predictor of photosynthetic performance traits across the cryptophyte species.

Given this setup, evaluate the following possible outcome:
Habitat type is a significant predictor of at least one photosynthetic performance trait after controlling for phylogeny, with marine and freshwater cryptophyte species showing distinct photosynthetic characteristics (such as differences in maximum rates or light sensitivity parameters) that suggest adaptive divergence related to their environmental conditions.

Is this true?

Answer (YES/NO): NO